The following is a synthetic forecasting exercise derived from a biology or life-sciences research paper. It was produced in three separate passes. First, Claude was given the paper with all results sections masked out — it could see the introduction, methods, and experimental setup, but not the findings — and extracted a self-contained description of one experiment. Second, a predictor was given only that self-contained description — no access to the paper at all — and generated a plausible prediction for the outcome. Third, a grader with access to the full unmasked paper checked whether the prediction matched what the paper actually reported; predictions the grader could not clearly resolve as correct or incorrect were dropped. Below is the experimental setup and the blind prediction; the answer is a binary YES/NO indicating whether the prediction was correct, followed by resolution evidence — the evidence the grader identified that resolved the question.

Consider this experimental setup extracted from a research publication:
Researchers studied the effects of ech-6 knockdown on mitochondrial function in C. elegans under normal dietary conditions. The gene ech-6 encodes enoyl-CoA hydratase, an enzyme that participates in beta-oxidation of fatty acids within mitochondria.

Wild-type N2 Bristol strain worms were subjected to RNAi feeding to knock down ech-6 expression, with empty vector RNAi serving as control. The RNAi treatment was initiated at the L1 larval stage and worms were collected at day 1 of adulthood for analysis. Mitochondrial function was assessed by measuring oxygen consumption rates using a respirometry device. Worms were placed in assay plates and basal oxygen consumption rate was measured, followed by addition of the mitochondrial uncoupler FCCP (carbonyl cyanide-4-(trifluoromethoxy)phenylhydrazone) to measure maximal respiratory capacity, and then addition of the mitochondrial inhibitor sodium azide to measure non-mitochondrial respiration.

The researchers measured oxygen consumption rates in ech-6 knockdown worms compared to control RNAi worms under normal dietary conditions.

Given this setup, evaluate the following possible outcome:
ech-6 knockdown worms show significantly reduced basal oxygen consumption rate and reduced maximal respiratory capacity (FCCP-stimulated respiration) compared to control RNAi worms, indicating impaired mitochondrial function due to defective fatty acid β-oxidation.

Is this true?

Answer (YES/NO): NO